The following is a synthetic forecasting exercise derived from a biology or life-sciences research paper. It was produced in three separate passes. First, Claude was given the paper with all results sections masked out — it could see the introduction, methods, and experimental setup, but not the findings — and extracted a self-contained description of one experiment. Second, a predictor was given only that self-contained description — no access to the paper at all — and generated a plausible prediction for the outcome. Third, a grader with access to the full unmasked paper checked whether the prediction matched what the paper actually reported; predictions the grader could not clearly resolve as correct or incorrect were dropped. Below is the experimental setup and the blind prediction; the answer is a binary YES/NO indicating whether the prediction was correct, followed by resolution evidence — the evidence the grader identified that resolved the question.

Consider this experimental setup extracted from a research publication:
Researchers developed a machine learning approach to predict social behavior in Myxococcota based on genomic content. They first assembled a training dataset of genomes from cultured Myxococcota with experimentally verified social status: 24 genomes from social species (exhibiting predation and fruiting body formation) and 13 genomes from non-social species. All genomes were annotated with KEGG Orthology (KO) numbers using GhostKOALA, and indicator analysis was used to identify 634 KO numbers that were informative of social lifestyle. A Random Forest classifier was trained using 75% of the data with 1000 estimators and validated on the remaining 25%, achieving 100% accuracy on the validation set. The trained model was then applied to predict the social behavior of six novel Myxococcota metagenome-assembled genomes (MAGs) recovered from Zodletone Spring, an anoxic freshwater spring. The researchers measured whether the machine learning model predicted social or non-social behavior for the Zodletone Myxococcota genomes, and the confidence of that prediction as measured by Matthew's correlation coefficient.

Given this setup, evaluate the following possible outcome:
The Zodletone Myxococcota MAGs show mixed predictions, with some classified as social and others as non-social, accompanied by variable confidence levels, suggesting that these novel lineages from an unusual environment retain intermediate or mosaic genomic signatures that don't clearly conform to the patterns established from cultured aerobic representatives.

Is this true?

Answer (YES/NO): NO